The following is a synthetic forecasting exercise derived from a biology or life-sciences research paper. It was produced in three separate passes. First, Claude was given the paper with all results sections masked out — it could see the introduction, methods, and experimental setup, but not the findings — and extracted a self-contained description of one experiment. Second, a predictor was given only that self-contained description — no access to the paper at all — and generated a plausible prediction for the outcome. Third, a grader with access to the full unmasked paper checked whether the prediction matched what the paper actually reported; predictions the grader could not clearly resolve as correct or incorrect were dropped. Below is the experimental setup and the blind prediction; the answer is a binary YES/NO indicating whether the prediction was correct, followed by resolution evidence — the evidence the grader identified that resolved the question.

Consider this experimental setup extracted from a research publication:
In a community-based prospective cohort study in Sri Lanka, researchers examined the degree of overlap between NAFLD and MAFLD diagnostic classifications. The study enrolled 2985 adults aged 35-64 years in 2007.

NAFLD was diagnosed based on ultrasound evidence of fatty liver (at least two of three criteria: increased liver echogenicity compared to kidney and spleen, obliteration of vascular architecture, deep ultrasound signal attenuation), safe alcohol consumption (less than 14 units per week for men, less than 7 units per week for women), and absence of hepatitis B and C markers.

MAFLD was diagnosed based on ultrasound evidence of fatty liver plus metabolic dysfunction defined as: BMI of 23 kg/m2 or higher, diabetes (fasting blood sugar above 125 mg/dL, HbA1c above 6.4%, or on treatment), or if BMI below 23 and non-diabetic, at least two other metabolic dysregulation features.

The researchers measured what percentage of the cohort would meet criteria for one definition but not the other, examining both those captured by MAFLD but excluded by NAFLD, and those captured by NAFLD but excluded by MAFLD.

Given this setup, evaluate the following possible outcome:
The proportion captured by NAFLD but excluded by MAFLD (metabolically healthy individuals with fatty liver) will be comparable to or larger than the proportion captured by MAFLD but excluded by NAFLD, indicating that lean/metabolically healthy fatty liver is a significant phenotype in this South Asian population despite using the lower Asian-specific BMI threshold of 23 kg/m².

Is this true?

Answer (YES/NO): NO